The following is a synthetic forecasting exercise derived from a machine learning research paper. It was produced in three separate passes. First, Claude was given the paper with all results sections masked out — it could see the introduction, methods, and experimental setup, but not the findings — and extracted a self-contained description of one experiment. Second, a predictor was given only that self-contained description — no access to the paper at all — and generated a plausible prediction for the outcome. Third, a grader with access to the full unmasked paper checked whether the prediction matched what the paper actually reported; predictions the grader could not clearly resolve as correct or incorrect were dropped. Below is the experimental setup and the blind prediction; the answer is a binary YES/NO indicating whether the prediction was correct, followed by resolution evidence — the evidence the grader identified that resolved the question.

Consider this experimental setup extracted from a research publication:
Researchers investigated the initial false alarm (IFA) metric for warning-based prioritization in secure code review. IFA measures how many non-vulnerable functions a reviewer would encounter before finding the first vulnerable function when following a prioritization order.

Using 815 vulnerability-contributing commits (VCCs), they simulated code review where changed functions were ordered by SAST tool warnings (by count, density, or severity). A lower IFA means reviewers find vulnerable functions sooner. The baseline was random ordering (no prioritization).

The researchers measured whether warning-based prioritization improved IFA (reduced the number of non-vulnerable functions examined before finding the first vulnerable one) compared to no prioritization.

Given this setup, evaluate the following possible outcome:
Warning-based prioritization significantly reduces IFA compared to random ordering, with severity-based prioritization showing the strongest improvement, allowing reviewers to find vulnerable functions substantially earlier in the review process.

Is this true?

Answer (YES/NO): NO